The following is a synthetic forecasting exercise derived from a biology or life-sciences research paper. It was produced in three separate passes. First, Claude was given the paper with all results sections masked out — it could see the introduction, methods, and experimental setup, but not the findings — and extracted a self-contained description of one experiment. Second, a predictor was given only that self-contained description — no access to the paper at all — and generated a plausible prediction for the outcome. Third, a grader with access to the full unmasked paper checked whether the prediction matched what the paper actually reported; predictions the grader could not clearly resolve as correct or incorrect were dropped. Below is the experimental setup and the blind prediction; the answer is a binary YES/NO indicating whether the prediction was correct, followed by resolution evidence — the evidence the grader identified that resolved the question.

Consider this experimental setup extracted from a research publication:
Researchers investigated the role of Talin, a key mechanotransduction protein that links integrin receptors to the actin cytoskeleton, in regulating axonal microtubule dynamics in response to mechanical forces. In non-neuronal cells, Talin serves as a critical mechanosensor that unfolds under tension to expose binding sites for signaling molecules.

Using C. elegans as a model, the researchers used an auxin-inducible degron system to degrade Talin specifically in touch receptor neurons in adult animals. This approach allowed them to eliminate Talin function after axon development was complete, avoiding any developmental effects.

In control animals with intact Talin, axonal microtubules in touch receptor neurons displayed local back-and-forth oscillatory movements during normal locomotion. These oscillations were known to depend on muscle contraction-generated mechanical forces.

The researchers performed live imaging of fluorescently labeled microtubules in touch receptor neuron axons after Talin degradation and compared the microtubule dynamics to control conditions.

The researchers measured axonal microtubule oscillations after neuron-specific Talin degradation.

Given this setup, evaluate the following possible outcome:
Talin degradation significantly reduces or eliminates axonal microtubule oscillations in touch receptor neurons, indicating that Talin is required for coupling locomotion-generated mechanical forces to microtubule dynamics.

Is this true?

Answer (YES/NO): YES